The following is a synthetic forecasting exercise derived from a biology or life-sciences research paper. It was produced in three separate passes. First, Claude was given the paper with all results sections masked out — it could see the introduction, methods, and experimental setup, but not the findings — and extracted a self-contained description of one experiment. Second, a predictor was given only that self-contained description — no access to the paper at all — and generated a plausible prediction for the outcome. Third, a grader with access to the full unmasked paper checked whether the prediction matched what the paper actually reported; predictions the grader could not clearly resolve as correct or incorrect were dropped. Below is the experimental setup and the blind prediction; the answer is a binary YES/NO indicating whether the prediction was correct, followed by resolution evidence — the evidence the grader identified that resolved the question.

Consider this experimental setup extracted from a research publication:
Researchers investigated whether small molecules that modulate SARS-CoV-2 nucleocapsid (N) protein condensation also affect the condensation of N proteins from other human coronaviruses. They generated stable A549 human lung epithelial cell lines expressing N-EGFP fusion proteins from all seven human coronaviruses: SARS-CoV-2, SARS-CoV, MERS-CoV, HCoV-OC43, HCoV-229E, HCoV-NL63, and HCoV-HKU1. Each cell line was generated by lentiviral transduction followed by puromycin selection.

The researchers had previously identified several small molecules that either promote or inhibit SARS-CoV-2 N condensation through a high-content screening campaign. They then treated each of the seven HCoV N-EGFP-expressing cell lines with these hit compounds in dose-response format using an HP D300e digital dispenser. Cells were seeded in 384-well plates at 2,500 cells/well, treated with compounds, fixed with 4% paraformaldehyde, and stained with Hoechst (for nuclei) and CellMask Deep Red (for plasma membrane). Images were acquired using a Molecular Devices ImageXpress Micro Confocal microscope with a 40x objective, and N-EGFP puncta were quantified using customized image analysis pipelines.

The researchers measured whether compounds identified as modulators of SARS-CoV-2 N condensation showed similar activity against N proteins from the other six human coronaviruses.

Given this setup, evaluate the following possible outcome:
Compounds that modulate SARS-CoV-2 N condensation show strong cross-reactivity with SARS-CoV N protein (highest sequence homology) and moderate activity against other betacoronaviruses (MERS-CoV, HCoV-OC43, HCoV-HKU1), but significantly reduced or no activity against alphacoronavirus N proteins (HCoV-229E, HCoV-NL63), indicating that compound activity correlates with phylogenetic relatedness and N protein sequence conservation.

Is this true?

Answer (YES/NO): NO